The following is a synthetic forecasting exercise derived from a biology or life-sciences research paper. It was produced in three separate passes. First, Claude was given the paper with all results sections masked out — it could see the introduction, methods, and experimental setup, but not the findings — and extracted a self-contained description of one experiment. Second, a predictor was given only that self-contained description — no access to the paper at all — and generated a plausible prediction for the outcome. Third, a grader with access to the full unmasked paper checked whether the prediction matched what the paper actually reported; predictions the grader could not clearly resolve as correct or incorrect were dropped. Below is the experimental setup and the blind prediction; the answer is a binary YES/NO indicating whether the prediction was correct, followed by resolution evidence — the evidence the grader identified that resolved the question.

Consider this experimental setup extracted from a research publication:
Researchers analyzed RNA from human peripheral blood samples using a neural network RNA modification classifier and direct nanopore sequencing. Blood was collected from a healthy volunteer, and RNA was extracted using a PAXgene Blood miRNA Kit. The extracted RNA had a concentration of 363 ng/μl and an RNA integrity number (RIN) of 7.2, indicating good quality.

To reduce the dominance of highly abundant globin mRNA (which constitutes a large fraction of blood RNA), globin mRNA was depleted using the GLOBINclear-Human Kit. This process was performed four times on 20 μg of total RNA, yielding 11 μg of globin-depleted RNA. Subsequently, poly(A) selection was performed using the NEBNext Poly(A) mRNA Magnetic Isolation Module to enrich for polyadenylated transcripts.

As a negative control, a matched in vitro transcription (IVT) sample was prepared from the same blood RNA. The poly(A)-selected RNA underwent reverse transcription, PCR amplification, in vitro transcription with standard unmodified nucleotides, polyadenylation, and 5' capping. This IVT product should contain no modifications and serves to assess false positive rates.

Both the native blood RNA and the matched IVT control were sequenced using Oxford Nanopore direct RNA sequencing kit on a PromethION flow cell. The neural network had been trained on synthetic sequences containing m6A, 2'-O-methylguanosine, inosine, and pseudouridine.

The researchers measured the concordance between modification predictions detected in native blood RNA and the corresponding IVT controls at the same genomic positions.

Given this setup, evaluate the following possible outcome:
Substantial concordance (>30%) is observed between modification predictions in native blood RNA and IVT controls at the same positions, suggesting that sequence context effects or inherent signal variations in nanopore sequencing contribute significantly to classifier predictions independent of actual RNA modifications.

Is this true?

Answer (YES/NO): NO